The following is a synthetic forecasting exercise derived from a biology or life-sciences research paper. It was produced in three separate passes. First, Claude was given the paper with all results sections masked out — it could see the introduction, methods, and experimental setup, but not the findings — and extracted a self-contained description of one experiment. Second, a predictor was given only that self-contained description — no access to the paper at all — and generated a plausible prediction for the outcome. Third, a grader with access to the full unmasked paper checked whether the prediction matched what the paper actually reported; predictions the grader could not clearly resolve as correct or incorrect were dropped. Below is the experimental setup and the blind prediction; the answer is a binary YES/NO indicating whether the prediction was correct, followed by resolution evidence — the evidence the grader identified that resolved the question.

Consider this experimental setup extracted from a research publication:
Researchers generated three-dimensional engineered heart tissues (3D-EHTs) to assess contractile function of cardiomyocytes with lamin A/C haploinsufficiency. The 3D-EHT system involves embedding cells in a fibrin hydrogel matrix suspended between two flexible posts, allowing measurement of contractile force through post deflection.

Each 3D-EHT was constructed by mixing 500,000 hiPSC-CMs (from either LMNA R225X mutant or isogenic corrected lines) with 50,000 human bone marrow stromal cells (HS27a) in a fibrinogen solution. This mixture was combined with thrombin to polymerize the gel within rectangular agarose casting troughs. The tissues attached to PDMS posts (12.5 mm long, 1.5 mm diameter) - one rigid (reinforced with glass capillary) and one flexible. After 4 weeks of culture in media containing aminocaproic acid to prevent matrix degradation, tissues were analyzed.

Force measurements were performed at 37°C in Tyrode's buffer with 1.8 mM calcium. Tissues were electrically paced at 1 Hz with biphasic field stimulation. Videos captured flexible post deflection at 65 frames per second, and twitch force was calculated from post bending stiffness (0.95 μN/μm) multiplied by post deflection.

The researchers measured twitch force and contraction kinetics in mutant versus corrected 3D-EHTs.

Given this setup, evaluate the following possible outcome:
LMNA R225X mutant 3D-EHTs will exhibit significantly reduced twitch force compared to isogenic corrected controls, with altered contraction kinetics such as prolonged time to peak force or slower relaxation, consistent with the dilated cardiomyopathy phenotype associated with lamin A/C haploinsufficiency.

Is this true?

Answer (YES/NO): NO